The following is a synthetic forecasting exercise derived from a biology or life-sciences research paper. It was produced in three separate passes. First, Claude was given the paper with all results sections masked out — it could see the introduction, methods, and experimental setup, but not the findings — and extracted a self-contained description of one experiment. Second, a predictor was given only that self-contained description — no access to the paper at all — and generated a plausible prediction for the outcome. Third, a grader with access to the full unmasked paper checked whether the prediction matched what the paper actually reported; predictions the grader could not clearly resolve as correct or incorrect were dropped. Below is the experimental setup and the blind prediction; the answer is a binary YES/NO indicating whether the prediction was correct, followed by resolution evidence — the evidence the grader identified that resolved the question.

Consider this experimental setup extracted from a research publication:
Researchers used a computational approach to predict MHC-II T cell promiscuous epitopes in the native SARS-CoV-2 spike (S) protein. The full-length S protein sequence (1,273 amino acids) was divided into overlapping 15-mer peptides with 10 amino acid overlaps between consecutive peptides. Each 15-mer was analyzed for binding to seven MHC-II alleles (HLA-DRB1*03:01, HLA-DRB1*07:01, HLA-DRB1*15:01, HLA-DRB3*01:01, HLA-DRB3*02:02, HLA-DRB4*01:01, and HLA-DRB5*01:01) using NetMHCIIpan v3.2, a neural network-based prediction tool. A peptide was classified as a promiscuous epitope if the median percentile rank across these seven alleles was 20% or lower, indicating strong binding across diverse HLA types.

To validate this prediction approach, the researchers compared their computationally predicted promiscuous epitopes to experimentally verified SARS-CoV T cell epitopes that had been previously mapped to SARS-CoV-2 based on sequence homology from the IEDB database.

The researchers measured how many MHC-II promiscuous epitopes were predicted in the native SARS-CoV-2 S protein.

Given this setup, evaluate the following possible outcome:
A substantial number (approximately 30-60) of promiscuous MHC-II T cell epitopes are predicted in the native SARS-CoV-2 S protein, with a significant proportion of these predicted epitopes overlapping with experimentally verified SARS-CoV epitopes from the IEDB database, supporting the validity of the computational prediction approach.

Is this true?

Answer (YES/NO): NO